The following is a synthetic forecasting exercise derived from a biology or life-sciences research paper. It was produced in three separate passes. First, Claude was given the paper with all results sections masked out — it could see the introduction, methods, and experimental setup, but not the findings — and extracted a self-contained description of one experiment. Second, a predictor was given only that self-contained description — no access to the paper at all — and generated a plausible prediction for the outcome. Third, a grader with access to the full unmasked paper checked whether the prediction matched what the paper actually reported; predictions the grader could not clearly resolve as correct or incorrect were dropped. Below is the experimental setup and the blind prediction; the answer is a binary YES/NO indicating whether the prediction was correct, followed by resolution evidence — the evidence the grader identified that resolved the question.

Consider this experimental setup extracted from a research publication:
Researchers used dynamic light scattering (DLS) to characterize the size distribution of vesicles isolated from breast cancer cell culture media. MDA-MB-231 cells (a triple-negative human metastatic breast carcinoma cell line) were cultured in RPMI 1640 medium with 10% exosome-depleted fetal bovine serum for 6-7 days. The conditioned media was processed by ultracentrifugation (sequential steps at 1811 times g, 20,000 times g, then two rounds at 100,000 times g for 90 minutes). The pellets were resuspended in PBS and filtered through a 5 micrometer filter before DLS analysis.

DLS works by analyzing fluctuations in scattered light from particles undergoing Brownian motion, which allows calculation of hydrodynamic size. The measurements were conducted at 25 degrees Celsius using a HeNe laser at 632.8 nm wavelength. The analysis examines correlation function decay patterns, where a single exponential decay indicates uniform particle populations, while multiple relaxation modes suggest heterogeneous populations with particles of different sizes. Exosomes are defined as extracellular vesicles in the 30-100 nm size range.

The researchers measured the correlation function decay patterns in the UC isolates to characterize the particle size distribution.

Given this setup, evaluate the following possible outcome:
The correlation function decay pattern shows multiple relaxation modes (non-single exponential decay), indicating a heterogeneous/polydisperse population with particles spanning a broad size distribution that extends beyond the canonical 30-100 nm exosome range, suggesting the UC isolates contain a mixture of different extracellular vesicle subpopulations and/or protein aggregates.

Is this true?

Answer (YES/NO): NO